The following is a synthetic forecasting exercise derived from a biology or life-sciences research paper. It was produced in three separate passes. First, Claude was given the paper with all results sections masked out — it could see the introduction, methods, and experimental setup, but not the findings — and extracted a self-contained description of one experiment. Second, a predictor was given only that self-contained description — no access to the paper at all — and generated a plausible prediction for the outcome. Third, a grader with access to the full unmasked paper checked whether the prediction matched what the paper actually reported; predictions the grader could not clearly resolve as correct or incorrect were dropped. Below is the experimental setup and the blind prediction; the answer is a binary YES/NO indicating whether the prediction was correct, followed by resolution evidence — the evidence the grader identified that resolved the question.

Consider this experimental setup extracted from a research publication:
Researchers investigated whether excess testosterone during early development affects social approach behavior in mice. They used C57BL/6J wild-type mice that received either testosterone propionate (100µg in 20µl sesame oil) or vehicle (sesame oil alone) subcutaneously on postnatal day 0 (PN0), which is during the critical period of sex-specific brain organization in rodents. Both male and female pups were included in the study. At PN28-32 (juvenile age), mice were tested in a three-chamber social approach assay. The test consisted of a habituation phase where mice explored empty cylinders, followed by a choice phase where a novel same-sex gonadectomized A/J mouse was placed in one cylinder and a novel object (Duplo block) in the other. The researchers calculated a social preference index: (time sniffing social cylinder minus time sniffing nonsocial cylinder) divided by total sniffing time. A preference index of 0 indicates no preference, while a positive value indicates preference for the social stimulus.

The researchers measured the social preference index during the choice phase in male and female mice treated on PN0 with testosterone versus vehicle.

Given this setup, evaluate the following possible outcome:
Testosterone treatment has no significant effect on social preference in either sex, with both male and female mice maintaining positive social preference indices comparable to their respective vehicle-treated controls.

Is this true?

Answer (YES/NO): NO